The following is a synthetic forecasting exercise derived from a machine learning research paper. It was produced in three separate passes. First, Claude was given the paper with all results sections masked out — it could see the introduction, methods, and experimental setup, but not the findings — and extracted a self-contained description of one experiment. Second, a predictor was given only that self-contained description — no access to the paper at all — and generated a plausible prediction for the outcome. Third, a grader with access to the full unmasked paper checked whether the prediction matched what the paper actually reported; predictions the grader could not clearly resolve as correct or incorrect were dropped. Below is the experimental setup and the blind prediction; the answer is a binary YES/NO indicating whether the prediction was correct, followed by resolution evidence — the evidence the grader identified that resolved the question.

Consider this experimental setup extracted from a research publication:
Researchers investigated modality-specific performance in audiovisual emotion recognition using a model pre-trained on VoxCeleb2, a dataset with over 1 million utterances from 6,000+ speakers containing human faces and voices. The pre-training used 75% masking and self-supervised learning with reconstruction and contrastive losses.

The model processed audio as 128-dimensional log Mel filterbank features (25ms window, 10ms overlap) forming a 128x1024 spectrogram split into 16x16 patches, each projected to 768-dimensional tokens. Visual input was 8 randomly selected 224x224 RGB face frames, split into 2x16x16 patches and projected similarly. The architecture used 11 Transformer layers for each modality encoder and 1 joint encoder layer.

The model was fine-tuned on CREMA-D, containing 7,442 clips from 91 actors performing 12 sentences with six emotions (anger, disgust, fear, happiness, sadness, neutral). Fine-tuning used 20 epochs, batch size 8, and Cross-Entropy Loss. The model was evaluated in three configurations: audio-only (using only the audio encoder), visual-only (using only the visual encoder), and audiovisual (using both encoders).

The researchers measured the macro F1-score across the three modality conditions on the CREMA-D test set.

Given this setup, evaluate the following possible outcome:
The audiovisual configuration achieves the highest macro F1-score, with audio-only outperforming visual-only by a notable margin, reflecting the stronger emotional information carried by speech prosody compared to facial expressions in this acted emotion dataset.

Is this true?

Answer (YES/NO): NO